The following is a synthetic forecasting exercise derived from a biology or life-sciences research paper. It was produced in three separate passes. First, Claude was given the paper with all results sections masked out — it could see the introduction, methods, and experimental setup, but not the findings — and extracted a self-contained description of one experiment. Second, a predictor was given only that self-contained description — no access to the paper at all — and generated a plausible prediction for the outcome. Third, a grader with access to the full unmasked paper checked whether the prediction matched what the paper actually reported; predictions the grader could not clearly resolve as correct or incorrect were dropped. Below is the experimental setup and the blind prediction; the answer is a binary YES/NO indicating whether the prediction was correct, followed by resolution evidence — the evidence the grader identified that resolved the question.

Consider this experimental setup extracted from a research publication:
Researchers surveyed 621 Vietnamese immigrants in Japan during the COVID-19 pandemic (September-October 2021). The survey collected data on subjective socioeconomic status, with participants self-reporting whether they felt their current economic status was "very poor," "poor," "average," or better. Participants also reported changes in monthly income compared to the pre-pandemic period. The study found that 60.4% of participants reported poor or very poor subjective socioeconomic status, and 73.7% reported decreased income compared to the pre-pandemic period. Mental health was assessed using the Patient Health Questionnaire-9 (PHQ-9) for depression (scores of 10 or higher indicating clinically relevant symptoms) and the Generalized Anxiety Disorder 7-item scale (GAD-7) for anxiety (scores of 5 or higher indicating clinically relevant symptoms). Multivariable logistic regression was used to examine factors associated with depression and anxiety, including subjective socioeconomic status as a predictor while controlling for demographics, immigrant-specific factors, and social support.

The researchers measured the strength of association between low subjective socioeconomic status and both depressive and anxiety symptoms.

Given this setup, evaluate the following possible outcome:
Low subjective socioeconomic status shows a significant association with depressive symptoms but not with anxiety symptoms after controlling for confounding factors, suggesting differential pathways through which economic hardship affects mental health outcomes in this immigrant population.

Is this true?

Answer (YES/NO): NO